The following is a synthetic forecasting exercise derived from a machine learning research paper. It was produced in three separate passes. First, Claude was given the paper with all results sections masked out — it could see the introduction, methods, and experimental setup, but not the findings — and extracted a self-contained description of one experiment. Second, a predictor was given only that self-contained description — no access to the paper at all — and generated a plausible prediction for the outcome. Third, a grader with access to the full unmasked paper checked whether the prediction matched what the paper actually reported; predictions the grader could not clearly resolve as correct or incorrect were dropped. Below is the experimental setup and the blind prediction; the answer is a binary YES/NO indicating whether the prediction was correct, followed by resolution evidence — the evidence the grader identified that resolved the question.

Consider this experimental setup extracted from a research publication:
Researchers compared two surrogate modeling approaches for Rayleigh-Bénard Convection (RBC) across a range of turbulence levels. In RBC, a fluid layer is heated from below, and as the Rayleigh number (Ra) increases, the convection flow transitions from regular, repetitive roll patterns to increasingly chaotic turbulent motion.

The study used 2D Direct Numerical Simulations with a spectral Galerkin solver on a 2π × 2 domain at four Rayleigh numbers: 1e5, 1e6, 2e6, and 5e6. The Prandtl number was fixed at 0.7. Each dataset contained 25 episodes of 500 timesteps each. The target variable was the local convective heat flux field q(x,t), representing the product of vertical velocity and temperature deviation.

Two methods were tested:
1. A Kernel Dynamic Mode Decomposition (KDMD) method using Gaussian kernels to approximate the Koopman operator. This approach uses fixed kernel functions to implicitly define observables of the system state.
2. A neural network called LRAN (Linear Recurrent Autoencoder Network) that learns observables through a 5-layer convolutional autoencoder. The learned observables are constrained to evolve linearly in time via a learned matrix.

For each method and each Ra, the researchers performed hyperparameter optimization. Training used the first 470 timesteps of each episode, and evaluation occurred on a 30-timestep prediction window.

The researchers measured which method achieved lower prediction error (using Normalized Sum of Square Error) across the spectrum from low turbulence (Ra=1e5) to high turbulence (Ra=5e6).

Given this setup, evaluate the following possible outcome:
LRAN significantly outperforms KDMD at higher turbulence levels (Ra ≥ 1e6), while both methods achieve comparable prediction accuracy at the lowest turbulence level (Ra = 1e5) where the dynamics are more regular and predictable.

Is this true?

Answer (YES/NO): NO